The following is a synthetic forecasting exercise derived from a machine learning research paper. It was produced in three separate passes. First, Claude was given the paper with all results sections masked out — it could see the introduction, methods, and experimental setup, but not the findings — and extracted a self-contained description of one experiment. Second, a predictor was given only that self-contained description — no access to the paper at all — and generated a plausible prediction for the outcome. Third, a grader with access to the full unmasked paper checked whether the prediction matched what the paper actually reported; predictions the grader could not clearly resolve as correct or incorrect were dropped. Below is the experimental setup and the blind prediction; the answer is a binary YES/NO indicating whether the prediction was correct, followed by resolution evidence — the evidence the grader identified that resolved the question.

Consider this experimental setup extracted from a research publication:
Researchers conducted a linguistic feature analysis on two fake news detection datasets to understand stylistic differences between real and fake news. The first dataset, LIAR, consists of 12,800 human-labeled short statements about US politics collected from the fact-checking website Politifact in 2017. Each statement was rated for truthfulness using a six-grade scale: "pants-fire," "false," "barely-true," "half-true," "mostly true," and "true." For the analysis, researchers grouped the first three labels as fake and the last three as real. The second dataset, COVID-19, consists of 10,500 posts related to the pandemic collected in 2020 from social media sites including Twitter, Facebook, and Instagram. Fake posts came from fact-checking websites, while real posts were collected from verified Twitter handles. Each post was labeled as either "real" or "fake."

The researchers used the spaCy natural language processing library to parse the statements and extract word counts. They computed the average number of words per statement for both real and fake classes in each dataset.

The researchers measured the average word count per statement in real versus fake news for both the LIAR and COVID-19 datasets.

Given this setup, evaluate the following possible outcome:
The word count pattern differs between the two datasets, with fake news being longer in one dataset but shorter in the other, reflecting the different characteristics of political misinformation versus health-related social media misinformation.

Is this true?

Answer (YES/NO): NO